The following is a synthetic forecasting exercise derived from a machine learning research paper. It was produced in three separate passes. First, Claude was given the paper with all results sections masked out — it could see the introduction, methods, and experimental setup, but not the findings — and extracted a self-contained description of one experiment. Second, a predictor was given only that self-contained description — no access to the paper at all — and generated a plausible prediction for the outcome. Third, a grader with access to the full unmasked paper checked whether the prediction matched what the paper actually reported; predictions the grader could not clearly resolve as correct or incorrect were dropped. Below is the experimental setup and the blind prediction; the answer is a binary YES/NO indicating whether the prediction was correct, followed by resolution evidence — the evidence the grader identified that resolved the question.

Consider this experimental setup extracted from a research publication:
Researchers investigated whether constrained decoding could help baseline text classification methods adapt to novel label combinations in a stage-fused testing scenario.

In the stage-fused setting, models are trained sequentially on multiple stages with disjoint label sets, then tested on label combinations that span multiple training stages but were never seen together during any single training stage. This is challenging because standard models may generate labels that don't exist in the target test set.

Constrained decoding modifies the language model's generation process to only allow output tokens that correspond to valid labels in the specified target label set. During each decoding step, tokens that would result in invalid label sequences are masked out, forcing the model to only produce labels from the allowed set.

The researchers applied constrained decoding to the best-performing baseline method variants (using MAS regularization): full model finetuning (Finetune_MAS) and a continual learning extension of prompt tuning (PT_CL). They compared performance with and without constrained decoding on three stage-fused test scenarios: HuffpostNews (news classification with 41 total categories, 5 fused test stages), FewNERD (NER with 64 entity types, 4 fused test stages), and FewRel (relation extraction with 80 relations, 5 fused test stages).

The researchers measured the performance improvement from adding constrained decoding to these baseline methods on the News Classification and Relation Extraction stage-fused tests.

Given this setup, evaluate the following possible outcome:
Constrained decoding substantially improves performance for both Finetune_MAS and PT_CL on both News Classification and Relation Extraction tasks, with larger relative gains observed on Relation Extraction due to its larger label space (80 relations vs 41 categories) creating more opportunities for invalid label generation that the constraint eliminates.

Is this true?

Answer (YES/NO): NO